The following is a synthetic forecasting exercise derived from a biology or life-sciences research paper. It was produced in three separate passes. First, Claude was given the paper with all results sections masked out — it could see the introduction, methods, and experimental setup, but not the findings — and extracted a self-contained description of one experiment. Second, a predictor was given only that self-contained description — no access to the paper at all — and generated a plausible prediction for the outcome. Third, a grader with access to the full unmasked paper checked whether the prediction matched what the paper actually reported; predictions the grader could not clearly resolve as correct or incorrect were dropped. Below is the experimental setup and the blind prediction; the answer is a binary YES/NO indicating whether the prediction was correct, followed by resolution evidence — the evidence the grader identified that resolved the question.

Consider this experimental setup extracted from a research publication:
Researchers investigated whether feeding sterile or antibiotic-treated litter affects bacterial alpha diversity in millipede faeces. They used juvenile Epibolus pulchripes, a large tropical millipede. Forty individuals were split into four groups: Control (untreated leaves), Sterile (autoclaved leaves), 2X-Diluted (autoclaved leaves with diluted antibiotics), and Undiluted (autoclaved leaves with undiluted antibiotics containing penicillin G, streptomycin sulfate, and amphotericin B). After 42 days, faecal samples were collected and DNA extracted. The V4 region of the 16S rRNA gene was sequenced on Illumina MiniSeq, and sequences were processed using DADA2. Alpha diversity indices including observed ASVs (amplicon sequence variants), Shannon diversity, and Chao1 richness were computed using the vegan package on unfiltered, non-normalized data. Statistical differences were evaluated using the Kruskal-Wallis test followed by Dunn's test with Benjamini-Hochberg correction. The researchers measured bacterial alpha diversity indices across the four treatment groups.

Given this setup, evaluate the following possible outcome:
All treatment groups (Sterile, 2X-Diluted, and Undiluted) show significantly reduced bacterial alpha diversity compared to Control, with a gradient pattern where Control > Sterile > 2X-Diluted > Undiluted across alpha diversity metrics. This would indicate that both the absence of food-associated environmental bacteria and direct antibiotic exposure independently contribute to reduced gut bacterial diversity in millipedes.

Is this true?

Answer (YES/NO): NO